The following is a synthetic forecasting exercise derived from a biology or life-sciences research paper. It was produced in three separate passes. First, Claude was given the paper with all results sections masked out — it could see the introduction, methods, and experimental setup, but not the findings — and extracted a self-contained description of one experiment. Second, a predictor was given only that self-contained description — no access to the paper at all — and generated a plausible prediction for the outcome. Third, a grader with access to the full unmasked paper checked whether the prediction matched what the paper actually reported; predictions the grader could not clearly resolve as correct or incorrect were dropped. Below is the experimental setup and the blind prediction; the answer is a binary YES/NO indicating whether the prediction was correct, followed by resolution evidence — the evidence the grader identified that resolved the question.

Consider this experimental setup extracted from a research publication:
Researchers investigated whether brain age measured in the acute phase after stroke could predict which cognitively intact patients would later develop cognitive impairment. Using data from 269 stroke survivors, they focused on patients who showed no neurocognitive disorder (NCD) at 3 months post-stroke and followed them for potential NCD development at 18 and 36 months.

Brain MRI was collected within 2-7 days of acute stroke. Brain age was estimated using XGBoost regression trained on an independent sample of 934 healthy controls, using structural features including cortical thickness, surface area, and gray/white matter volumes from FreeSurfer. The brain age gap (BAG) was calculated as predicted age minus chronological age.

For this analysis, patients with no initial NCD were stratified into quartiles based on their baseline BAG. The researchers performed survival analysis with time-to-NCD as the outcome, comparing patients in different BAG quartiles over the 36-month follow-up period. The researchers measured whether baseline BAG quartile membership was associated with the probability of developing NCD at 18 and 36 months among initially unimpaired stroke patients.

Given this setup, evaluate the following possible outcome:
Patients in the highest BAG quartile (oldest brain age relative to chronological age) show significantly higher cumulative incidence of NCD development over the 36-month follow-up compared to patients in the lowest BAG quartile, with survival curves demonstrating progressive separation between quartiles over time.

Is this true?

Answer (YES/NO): YES